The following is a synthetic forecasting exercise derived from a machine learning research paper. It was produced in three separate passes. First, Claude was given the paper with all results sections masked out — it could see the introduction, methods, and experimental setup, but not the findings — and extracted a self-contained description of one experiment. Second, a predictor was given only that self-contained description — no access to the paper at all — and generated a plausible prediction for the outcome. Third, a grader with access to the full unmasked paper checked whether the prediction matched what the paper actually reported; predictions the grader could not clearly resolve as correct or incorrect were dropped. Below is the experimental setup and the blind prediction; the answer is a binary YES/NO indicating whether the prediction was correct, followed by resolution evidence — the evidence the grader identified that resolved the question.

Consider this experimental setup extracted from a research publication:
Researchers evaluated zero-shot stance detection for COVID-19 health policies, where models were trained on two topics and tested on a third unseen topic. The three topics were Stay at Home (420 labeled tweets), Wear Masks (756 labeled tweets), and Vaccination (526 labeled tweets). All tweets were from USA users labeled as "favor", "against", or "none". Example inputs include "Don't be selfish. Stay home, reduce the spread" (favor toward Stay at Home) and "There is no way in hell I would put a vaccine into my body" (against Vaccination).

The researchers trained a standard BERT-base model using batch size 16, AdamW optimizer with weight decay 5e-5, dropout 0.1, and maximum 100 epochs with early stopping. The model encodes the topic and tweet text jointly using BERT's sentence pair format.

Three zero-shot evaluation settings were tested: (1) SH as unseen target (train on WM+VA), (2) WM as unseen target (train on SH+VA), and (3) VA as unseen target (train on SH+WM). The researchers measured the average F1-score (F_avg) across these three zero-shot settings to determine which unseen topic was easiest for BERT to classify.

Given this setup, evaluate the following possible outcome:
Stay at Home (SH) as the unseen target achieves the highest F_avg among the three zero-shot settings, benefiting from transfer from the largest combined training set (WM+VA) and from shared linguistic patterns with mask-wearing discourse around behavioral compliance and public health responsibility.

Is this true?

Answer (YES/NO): NO